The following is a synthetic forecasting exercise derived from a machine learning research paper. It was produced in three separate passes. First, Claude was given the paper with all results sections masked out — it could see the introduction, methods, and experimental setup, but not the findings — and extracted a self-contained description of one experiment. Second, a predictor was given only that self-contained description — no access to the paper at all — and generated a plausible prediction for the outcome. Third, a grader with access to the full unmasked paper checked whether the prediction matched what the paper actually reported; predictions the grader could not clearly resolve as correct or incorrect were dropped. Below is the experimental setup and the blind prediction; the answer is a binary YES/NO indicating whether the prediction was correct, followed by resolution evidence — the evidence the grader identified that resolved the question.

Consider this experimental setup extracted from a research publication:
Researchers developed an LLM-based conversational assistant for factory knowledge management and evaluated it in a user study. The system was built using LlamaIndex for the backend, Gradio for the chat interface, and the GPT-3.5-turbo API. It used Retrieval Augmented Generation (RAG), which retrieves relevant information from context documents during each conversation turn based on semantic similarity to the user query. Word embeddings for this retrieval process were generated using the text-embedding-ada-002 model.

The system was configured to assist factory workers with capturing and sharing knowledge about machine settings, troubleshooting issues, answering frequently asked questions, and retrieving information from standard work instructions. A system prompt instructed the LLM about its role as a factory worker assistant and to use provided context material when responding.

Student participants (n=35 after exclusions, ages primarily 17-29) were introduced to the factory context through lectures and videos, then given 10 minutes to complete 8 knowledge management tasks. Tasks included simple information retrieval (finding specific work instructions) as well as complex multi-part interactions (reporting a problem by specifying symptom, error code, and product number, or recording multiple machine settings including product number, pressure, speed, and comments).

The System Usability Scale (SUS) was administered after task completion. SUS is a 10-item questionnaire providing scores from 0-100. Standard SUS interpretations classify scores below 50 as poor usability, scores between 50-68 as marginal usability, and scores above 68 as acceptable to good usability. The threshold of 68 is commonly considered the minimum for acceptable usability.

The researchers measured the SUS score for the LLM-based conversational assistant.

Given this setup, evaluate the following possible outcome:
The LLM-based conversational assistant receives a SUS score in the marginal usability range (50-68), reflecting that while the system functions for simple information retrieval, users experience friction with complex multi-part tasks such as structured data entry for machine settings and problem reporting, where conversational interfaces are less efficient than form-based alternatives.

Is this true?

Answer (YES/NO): YES